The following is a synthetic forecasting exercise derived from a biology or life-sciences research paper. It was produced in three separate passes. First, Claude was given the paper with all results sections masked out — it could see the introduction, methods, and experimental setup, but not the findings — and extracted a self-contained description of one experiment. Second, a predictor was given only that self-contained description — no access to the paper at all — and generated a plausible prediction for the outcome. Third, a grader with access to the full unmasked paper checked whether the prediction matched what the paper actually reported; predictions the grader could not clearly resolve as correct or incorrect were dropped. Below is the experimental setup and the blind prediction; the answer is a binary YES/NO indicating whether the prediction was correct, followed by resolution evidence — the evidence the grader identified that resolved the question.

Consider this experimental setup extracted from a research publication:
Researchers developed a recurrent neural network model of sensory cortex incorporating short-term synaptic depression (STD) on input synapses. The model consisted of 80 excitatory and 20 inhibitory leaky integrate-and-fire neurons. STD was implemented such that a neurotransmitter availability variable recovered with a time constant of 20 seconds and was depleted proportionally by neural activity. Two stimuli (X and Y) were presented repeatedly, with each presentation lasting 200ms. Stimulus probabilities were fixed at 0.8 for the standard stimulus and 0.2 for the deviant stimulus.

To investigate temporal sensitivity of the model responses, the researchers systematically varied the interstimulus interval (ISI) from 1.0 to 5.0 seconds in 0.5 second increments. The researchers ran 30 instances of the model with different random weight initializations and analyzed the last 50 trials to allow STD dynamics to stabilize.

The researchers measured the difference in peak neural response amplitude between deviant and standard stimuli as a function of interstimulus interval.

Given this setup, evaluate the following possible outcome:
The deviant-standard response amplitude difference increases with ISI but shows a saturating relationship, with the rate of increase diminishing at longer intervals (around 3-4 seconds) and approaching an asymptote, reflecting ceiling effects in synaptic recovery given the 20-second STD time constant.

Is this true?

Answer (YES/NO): NO